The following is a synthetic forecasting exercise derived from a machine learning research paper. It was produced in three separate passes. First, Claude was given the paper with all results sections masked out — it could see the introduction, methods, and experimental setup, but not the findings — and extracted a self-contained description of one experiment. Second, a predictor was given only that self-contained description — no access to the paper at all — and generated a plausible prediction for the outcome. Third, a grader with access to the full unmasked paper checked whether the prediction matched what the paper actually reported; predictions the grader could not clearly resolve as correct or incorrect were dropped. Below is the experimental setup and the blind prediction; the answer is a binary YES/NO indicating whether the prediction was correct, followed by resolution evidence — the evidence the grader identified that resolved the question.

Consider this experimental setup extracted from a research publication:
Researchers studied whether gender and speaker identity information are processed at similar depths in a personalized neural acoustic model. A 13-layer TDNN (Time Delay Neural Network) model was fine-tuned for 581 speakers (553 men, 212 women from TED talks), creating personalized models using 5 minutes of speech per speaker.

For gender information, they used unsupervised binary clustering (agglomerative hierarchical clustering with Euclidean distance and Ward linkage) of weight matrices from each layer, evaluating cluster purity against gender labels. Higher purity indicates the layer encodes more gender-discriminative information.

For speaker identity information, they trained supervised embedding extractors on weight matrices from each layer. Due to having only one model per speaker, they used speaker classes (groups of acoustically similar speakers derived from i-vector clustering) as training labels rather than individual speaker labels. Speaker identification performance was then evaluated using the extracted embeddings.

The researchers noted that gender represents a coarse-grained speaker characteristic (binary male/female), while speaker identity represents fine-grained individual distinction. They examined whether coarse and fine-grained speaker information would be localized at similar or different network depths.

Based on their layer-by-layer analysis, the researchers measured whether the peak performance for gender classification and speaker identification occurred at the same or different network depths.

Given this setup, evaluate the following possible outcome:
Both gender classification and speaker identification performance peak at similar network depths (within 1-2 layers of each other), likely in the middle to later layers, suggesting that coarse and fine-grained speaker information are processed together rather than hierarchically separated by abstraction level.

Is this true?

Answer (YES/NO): NO